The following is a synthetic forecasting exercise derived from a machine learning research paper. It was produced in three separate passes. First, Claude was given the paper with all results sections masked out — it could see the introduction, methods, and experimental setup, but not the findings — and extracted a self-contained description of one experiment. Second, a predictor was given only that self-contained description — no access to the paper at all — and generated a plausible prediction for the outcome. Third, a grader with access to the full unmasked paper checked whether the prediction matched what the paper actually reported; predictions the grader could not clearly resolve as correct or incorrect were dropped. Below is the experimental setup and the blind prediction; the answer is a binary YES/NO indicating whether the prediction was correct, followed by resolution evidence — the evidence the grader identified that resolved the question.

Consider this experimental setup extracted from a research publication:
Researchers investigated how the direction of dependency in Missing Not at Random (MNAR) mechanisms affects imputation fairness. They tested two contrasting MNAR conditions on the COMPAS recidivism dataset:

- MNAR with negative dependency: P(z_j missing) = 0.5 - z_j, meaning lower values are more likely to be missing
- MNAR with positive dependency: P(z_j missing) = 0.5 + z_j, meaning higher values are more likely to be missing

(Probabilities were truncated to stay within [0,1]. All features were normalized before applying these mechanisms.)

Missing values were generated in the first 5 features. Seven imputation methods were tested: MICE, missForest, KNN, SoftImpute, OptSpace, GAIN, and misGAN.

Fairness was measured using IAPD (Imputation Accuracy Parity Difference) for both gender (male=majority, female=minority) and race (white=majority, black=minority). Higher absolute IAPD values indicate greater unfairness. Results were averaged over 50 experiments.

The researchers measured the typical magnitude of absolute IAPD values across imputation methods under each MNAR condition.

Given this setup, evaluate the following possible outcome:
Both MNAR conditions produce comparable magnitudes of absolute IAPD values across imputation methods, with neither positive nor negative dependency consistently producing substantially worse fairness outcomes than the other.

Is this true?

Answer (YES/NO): NO